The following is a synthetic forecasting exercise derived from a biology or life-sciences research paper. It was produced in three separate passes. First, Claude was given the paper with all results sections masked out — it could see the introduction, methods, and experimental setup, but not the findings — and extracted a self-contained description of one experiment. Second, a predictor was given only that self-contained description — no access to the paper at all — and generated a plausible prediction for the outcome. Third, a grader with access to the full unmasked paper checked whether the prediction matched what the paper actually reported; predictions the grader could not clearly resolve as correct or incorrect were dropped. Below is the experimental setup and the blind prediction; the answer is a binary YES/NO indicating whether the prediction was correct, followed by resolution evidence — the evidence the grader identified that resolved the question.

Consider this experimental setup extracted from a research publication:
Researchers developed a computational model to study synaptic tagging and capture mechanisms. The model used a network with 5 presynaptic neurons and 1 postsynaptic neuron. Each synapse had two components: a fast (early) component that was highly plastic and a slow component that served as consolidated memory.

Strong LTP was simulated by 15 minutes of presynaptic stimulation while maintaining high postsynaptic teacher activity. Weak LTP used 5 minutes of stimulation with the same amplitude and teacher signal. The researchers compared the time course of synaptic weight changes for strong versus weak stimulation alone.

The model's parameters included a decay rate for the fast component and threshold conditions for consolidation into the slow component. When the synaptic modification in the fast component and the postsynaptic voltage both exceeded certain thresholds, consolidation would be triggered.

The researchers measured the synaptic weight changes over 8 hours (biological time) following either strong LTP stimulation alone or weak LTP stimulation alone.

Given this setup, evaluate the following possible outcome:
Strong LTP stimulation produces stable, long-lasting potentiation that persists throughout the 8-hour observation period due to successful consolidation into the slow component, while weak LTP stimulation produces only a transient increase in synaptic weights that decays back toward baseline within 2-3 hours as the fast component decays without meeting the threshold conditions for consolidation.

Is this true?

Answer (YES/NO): YES